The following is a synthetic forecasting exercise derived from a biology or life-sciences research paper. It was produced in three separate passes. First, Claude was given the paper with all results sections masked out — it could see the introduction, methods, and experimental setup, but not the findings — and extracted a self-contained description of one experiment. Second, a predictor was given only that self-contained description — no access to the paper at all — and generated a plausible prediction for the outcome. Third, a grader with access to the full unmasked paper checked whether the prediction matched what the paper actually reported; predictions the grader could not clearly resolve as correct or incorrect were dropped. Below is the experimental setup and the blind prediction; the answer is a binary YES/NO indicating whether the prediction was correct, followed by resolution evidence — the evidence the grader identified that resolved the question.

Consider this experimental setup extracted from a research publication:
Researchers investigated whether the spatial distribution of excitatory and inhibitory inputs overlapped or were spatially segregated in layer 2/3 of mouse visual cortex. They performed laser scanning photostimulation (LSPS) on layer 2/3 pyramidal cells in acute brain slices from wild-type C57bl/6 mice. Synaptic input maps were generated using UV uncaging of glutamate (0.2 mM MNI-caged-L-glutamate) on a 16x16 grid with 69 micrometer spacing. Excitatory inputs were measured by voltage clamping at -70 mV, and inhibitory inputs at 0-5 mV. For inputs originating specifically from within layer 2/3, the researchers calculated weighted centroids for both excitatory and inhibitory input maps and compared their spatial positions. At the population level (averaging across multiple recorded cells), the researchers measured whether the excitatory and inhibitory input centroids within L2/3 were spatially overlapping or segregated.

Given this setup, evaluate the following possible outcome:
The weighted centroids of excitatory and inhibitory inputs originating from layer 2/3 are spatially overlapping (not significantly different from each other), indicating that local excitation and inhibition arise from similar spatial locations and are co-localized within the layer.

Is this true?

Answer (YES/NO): YES